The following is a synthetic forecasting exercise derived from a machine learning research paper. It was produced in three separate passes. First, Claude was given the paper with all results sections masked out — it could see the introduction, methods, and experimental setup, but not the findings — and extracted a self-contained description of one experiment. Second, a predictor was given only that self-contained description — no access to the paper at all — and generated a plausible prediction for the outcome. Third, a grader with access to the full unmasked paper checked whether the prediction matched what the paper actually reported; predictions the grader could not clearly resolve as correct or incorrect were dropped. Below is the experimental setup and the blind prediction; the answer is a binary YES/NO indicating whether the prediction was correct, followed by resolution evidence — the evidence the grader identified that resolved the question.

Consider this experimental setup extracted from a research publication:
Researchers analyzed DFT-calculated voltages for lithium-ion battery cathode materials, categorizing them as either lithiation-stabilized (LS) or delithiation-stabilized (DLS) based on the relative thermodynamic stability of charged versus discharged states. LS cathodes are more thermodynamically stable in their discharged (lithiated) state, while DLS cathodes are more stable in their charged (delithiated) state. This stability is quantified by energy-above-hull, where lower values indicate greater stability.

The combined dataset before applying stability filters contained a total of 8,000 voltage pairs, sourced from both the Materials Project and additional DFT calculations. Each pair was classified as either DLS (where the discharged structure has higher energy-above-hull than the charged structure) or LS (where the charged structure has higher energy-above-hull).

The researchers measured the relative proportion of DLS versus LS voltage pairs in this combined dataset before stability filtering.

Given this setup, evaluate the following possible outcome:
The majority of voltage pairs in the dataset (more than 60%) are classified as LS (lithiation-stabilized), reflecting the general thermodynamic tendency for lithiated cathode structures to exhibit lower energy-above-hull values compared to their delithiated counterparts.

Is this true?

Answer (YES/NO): NO